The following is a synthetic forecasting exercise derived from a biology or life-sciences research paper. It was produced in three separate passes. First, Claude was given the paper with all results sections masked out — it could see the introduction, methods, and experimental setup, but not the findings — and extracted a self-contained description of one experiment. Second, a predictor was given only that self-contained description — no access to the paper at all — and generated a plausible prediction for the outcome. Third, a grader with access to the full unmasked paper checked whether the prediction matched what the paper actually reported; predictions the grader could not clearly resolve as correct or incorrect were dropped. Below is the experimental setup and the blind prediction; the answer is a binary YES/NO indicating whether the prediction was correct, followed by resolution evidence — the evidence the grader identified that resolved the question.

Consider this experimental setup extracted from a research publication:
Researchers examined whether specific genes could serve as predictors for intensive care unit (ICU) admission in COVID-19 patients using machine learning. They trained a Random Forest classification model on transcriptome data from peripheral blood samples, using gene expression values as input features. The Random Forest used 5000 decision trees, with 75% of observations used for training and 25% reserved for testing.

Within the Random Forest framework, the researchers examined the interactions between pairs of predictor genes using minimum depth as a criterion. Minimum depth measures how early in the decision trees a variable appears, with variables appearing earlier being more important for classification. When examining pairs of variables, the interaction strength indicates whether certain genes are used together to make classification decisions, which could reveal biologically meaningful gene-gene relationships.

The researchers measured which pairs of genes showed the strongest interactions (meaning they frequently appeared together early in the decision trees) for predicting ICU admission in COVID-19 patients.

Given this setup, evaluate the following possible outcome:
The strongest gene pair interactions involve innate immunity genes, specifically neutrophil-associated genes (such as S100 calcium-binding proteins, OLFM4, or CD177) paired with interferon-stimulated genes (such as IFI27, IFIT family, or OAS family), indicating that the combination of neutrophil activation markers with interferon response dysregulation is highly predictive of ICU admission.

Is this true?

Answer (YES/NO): NO